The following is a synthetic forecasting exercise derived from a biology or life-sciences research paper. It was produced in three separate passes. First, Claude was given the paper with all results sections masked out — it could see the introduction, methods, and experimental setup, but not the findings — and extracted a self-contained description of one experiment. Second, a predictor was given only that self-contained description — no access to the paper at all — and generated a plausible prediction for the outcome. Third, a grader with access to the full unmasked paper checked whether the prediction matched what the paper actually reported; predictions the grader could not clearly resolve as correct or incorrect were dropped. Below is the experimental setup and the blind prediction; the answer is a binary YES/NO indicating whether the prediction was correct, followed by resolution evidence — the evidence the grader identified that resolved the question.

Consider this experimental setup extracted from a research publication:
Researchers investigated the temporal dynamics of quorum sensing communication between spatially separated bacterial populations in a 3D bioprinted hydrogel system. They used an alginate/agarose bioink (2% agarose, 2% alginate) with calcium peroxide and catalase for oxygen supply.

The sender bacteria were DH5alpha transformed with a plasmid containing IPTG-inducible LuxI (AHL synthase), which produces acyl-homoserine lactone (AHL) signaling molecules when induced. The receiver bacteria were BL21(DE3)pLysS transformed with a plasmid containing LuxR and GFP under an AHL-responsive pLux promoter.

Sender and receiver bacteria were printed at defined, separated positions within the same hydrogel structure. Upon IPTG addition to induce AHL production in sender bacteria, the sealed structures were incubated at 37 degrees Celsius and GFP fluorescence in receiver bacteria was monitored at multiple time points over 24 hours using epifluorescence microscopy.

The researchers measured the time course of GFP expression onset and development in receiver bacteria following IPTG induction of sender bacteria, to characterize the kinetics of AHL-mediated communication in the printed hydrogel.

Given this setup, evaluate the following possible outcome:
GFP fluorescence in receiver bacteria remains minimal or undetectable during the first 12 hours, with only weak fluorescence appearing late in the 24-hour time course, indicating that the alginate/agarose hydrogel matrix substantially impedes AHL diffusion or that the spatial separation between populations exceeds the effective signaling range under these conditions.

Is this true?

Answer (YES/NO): NO